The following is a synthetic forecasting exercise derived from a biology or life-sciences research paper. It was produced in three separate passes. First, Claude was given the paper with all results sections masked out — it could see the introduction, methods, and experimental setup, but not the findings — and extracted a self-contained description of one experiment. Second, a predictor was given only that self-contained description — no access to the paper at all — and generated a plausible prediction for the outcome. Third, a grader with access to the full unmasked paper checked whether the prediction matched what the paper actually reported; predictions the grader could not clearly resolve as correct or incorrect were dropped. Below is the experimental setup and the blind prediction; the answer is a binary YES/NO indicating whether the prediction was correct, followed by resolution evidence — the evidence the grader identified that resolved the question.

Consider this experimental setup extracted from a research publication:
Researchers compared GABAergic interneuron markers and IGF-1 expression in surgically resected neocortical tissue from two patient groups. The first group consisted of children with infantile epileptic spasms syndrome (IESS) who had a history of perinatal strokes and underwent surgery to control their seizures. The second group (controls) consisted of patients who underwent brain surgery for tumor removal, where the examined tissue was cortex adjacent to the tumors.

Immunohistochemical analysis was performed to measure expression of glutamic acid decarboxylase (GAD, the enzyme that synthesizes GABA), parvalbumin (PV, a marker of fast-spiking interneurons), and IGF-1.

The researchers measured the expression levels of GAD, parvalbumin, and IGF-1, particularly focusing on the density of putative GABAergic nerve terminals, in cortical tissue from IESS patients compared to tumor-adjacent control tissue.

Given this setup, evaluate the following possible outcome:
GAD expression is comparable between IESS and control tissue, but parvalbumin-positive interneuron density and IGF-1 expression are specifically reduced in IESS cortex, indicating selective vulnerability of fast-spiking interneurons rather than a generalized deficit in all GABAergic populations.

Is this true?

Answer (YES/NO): NO